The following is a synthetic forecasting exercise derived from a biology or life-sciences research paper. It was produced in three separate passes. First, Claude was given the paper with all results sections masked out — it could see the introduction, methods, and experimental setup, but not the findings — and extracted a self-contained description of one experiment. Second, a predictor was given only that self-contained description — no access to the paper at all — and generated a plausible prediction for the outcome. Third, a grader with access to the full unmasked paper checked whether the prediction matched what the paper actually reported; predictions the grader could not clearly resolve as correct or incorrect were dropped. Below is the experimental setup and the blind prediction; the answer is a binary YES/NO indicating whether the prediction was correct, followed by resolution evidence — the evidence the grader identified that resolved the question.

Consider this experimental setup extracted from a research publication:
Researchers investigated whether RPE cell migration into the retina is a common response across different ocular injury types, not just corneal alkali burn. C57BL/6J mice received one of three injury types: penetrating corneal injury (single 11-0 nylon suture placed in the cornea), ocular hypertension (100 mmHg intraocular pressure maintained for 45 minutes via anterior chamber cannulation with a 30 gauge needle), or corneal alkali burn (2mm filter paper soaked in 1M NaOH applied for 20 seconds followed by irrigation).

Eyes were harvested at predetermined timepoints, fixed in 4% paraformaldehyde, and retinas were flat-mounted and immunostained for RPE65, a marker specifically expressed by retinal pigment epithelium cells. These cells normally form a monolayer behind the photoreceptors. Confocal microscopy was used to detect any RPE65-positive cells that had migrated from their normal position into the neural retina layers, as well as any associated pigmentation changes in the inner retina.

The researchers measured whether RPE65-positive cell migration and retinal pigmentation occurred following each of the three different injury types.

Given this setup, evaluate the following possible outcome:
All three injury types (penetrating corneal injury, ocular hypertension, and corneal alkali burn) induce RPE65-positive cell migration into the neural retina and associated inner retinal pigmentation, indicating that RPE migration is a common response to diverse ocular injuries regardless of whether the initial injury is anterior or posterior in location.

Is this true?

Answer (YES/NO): YES